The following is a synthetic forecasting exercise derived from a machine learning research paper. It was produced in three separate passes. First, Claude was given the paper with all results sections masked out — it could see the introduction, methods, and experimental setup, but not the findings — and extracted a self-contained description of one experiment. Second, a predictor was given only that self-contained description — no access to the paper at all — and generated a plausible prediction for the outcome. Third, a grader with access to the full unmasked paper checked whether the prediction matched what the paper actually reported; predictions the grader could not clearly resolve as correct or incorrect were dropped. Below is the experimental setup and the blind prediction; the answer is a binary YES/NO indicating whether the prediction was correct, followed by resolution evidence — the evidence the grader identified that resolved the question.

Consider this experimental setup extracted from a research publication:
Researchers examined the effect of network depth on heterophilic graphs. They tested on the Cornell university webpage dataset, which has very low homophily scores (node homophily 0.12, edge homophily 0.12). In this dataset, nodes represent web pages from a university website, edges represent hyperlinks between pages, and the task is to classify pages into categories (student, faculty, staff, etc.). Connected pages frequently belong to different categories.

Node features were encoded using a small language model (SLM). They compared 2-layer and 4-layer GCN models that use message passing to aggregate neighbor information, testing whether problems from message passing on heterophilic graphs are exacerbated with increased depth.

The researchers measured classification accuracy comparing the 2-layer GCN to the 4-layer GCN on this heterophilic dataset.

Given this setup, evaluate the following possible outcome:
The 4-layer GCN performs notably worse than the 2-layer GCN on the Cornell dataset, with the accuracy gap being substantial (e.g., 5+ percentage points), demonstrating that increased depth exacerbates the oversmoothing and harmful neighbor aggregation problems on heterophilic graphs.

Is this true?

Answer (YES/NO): YES